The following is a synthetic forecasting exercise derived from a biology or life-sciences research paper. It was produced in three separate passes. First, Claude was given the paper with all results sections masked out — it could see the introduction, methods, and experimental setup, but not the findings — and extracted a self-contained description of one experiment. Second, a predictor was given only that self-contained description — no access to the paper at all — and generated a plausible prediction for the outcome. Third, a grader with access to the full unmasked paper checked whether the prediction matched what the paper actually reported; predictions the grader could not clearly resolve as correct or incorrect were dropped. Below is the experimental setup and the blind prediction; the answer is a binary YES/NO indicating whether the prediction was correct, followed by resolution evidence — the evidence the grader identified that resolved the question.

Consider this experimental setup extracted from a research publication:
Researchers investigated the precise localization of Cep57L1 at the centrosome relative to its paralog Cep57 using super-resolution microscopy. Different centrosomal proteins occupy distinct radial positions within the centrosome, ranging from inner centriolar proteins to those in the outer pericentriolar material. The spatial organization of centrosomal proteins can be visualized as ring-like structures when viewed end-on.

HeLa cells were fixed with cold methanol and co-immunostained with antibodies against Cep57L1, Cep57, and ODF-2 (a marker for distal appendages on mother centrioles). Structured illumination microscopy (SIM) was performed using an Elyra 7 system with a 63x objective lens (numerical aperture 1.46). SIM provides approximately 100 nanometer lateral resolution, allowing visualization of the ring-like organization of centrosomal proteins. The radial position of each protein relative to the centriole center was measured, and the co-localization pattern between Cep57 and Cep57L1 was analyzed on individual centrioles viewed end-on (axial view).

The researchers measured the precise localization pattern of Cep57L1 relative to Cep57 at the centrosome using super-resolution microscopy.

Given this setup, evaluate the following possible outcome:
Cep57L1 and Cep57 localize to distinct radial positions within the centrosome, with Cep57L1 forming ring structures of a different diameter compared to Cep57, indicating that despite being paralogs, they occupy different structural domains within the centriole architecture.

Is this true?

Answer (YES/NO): NO